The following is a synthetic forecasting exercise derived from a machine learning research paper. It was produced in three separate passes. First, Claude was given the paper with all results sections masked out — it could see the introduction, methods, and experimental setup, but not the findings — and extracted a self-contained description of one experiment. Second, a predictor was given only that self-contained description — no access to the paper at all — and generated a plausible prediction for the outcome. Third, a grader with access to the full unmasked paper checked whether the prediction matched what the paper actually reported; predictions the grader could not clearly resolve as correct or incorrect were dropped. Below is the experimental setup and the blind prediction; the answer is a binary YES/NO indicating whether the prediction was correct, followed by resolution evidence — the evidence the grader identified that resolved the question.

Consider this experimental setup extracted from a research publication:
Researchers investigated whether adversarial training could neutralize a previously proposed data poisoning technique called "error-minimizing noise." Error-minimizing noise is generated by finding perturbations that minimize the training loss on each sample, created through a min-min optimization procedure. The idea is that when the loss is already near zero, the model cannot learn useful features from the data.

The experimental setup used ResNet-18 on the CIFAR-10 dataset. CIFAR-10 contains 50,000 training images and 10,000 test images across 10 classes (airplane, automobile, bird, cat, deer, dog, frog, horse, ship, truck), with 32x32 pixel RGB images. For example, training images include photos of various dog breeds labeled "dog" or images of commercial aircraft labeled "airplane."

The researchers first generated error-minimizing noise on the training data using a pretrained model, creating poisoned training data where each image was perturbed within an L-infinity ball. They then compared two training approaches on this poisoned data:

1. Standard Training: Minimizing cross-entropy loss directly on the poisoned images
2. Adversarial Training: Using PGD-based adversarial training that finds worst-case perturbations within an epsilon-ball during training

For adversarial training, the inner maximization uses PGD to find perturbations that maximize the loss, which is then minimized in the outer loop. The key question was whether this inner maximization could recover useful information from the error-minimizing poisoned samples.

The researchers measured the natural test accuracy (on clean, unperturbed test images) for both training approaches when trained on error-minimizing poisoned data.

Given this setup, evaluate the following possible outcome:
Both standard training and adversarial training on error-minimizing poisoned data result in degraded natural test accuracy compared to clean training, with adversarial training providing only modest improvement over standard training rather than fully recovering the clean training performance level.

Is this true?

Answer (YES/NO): NO